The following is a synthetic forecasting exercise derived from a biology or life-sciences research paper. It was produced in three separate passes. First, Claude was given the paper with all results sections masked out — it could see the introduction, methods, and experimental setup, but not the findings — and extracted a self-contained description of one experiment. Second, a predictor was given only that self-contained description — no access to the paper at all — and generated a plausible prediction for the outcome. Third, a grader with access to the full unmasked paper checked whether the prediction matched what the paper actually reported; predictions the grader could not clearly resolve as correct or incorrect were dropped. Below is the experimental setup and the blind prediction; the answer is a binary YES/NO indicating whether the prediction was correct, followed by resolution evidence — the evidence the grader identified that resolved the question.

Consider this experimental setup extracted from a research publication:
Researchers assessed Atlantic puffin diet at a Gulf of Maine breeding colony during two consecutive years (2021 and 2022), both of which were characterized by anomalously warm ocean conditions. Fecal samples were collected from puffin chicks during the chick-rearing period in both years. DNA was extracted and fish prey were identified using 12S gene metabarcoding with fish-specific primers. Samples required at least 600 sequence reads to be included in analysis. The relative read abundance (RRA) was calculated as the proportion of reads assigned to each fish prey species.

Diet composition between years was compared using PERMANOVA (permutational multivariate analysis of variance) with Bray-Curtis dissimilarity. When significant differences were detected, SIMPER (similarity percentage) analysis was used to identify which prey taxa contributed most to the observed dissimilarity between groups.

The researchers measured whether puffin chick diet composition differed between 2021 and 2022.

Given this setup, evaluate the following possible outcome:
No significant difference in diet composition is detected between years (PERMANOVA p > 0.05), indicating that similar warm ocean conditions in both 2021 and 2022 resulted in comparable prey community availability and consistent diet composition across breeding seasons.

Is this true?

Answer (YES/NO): NO